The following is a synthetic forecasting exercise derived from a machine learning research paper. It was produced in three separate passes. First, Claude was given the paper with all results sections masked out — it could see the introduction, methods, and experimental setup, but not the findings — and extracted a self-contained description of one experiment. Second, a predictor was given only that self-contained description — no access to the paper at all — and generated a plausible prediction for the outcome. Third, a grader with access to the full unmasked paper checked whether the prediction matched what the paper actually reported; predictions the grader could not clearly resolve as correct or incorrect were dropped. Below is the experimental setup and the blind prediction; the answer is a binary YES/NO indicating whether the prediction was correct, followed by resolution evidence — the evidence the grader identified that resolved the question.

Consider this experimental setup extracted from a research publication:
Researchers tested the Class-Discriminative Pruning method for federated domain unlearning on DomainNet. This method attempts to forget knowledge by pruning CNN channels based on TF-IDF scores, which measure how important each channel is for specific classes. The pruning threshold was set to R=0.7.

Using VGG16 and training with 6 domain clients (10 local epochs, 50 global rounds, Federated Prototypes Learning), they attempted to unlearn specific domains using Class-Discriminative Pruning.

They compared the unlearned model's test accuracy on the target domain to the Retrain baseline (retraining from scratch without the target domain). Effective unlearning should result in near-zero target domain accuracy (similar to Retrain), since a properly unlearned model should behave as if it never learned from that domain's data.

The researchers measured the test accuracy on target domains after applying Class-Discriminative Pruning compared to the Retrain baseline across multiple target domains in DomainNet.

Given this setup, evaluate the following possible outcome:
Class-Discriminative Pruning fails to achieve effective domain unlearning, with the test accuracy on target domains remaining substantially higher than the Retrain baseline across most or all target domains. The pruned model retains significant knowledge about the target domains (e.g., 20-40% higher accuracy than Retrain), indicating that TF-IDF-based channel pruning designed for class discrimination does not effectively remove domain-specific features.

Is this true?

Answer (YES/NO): NO